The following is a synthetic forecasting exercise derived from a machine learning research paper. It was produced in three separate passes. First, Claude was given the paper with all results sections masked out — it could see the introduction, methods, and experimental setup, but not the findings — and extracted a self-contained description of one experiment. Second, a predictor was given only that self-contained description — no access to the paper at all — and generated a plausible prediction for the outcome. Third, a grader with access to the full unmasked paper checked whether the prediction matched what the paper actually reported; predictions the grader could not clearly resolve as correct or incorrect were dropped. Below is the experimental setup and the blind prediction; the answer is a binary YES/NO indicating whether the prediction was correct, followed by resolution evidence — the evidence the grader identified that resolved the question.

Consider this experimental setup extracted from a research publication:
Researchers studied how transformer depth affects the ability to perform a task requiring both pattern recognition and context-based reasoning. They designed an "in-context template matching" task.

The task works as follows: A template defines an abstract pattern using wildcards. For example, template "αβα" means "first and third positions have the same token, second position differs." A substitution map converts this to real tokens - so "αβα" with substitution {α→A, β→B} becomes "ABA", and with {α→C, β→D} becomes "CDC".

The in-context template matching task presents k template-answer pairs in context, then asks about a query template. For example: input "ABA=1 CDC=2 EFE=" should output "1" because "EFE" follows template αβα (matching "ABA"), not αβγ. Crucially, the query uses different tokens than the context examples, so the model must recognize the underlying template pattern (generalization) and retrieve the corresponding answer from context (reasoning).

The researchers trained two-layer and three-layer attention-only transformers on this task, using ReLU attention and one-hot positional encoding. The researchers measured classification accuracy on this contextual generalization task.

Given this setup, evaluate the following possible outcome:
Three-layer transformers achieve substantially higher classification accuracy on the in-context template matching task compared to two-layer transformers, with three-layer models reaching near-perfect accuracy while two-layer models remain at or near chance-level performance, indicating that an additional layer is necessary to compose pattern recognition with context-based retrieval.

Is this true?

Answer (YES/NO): YES